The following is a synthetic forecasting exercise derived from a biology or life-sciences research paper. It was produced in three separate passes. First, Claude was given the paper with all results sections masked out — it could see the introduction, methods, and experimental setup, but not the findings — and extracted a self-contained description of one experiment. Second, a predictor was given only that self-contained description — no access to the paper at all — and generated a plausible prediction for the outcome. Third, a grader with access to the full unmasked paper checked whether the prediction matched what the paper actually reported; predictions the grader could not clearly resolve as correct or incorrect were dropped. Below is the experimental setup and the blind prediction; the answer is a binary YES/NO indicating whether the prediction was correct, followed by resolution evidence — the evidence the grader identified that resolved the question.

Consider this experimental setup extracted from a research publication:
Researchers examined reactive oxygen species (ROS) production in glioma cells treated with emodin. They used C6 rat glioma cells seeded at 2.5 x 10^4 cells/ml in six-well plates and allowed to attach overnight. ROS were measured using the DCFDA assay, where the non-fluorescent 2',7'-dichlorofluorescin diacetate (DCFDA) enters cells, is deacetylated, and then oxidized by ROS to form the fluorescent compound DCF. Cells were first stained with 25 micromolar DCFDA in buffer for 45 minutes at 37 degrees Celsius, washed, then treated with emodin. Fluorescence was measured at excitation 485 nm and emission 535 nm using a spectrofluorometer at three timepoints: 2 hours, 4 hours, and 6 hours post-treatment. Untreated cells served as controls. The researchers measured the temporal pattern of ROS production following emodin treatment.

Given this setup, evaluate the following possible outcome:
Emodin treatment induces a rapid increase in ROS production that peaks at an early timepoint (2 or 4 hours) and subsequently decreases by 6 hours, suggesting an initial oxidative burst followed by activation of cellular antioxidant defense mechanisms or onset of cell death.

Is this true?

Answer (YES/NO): NO